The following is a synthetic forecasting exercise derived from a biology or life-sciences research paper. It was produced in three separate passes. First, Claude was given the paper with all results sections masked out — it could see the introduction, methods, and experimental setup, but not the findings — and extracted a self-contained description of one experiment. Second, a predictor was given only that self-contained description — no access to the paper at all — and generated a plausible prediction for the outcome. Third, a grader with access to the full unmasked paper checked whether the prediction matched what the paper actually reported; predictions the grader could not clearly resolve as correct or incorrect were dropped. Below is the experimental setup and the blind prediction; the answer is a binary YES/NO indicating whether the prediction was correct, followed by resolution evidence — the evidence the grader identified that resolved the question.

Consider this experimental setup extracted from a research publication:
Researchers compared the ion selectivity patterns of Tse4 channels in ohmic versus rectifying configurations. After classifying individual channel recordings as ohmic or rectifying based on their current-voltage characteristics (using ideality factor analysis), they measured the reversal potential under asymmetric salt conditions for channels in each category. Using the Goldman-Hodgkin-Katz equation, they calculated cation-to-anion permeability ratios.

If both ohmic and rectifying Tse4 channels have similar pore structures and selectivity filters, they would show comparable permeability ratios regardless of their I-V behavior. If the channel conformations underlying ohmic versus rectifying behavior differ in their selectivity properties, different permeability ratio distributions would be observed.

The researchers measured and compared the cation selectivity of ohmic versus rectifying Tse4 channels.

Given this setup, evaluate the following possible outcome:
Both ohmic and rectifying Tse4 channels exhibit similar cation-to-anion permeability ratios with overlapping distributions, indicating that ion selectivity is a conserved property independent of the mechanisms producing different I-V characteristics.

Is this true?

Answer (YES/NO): NO